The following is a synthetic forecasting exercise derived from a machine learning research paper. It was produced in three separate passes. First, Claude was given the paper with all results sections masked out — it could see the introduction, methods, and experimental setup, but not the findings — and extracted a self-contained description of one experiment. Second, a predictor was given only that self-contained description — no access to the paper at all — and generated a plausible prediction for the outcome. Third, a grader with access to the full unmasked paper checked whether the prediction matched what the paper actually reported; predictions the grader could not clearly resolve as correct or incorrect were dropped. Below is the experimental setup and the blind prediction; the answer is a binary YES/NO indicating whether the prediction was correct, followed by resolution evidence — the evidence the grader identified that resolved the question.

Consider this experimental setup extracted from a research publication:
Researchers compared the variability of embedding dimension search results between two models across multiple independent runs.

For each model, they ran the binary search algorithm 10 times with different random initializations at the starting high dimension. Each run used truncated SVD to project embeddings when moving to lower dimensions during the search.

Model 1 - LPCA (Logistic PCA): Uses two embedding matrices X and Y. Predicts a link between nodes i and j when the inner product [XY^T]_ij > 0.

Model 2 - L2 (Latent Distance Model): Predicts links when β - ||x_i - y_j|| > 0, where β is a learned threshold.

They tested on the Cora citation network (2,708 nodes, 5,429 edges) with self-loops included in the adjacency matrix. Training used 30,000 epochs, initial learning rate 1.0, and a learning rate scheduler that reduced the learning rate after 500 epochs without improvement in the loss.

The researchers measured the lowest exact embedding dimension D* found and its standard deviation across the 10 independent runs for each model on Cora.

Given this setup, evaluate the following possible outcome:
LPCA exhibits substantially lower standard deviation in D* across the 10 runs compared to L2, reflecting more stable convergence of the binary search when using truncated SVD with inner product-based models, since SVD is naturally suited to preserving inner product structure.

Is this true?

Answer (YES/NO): YES